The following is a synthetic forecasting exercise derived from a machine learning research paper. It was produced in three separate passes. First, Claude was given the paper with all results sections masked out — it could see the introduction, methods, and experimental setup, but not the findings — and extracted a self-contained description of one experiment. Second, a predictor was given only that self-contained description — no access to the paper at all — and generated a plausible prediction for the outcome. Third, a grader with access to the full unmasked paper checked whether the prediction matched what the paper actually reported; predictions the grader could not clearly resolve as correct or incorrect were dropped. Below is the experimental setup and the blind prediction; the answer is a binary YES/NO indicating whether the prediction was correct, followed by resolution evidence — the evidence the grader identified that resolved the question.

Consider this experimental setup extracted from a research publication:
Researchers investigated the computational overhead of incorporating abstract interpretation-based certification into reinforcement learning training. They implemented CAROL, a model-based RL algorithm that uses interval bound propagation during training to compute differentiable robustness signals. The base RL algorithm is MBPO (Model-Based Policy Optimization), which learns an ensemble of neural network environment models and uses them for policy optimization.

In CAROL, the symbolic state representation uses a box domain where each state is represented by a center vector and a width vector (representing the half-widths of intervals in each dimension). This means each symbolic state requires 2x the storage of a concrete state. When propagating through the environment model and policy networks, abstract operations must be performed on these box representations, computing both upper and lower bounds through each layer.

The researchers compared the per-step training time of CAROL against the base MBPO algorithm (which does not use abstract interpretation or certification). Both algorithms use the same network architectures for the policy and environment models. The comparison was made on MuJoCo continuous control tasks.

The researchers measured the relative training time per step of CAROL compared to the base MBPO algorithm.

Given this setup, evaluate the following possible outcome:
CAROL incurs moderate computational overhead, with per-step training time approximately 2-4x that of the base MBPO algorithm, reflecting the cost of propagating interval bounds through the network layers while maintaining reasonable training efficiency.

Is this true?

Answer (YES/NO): YES